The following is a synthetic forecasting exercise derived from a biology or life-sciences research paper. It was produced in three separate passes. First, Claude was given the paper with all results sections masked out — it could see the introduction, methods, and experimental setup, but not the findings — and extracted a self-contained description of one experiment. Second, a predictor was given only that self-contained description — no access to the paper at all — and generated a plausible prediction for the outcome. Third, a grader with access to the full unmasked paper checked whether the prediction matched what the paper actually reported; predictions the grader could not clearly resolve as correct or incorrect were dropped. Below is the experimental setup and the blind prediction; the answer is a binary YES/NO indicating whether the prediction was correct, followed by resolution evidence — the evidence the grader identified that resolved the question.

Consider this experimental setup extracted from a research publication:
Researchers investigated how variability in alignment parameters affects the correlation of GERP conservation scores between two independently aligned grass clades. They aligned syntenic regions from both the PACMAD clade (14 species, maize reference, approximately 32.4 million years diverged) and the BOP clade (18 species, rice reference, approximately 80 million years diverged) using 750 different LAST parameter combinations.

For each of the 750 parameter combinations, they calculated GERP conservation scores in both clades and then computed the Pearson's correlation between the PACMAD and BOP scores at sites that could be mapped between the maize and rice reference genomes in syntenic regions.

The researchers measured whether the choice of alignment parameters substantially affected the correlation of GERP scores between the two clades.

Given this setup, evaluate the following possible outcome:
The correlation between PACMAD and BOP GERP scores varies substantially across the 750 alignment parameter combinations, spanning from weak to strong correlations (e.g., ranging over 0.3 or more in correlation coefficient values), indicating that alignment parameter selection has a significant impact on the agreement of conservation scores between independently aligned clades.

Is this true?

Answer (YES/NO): NO